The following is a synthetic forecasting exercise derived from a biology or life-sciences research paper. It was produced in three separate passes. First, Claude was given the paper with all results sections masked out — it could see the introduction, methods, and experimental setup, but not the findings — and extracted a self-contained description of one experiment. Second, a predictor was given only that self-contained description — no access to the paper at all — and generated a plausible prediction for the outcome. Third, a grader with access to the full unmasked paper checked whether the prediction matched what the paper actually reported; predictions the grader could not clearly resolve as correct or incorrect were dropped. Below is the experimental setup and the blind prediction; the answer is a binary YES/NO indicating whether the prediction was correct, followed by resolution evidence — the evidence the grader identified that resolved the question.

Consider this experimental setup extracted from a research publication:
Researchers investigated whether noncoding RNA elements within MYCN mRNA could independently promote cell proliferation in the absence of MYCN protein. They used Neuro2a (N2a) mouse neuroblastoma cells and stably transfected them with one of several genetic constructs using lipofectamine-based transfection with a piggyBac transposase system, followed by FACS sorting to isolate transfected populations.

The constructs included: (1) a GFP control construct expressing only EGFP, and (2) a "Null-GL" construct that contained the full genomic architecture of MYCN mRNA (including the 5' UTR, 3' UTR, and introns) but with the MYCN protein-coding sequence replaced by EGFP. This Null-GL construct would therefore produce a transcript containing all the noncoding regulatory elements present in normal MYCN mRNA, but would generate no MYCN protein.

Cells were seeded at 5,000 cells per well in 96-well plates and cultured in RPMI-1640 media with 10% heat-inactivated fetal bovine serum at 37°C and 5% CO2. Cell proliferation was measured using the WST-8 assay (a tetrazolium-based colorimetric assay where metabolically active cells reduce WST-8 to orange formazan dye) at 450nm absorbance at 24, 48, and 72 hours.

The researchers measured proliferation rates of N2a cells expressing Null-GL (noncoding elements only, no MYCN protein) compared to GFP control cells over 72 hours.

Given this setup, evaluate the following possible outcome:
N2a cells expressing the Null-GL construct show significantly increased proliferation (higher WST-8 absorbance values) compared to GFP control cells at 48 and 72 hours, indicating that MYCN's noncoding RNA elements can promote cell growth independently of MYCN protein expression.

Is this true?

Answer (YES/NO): YES